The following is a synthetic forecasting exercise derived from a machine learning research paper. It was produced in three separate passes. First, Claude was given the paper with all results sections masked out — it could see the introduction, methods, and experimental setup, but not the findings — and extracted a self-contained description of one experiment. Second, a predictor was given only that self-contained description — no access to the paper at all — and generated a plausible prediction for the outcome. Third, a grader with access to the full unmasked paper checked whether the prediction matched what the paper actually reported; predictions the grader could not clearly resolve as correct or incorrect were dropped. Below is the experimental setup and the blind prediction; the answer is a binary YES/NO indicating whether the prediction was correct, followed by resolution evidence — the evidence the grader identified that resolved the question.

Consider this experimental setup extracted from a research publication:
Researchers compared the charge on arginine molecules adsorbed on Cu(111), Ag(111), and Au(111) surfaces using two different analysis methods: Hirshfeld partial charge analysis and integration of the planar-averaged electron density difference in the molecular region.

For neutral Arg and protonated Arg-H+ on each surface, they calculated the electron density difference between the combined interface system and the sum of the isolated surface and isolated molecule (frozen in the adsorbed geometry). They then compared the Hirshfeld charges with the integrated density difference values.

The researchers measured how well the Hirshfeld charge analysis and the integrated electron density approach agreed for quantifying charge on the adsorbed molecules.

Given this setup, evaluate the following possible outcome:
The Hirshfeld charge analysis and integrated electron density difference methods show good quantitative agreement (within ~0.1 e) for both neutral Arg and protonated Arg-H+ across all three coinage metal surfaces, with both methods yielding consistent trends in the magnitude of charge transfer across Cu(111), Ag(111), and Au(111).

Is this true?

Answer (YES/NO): NO